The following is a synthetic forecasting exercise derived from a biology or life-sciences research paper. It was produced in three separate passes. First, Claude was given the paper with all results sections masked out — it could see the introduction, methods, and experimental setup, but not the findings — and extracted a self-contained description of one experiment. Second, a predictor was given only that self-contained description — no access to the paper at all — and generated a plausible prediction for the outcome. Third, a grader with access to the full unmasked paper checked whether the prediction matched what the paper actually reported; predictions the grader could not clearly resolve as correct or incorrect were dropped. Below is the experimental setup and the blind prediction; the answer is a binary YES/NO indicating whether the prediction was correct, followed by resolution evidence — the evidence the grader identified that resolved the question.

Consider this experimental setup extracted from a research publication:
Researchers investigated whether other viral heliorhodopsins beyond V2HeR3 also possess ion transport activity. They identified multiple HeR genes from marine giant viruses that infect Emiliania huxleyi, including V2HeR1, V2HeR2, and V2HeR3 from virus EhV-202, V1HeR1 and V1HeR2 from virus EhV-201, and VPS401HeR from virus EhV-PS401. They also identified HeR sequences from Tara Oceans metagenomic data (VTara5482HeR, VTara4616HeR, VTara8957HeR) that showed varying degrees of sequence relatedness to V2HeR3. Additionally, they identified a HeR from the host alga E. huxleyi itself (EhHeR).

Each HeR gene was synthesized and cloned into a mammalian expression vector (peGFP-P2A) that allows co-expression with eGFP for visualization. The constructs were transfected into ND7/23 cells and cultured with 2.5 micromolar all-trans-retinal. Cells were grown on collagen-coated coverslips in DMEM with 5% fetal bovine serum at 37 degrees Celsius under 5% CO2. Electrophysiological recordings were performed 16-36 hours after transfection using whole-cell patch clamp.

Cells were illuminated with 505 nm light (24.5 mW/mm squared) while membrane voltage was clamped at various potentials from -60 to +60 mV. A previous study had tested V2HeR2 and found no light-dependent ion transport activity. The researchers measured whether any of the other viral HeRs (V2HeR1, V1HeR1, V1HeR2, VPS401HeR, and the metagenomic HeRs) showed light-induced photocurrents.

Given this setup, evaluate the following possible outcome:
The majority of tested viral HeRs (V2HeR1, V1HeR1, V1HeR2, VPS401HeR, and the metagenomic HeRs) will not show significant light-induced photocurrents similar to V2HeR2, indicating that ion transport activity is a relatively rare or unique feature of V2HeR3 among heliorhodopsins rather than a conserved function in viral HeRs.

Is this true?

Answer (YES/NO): NO